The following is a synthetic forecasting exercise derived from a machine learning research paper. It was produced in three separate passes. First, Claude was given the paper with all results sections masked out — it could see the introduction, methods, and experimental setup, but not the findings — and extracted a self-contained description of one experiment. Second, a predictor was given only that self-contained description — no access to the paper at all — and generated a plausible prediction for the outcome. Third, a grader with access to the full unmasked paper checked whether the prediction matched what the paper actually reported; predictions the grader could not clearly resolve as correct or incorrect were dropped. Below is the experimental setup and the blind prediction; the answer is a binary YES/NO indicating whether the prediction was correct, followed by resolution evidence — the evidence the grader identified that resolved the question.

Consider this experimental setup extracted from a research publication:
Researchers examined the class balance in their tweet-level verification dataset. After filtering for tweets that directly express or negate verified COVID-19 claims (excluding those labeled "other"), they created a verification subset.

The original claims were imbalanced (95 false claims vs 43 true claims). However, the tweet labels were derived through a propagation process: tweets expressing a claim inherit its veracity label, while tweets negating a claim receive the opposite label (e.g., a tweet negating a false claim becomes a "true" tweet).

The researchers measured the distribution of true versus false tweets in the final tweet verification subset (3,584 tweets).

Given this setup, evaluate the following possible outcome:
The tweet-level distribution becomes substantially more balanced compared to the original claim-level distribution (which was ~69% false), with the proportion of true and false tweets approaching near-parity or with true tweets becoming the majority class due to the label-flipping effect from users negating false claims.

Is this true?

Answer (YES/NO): YES